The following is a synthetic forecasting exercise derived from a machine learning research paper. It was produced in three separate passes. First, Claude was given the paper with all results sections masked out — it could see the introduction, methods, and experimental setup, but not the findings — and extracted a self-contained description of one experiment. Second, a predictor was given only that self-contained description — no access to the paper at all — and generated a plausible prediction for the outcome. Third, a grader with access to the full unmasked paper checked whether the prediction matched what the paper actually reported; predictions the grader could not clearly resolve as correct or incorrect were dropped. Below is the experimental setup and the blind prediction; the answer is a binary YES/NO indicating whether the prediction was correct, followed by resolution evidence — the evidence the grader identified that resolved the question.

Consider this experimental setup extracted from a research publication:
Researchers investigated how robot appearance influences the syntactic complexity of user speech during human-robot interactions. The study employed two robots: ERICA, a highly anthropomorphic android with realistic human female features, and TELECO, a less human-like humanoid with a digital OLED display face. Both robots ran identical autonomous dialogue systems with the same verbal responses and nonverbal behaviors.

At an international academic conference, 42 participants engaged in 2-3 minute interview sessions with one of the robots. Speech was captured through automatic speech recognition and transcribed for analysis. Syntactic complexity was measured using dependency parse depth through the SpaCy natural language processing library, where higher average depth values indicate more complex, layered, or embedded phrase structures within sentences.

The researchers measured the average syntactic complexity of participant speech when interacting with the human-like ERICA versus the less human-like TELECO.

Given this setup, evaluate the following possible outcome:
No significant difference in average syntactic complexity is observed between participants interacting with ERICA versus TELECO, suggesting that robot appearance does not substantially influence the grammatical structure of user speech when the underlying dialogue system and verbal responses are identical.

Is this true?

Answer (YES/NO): NO